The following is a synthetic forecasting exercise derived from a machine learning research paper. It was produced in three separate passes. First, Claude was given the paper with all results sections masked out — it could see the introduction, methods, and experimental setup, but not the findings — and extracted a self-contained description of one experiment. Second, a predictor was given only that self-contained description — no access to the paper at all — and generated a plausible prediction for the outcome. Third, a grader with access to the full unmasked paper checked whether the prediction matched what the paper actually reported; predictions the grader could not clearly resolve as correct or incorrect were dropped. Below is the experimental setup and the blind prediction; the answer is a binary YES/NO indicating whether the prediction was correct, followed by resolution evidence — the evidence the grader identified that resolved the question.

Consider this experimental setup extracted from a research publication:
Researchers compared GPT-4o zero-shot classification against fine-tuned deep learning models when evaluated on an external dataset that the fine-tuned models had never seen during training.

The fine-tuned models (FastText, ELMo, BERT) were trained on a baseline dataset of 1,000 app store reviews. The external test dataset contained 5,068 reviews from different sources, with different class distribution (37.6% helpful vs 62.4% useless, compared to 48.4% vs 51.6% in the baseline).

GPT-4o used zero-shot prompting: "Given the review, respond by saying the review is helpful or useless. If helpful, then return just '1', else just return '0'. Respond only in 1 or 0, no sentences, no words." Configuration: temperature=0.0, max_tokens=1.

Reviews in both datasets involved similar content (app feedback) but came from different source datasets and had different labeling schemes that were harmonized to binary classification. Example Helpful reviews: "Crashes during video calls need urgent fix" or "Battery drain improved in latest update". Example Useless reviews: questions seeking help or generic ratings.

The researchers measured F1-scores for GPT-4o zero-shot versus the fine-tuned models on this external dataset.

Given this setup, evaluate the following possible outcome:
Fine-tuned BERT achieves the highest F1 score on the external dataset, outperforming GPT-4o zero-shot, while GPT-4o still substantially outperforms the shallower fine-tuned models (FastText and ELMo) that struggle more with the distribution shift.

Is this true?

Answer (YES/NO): NO